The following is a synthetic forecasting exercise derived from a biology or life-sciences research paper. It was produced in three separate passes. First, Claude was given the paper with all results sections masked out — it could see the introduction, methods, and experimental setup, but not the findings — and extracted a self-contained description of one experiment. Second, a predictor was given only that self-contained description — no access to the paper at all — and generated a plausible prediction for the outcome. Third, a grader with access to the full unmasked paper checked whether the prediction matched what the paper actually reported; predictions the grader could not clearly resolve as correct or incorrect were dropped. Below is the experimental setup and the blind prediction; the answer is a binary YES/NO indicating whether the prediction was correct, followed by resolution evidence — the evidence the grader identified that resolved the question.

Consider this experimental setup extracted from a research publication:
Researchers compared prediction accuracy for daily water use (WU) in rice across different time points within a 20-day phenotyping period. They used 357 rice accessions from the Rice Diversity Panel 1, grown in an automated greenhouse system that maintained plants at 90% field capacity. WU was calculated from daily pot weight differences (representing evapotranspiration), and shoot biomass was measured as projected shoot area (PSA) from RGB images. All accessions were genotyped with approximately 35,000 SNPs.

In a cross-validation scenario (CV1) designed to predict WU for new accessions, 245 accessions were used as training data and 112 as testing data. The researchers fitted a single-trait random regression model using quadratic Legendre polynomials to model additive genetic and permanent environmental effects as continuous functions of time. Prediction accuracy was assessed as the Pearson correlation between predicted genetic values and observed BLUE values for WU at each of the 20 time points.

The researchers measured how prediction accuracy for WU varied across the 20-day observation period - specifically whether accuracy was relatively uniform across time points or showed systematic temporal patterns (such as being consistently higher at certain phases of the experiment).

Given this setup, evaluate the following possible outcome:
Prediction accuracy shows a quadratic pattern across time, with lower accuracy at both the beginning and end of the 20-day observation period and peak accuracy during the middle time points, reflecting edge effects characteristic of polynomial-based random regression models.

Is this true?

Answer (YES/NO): NO